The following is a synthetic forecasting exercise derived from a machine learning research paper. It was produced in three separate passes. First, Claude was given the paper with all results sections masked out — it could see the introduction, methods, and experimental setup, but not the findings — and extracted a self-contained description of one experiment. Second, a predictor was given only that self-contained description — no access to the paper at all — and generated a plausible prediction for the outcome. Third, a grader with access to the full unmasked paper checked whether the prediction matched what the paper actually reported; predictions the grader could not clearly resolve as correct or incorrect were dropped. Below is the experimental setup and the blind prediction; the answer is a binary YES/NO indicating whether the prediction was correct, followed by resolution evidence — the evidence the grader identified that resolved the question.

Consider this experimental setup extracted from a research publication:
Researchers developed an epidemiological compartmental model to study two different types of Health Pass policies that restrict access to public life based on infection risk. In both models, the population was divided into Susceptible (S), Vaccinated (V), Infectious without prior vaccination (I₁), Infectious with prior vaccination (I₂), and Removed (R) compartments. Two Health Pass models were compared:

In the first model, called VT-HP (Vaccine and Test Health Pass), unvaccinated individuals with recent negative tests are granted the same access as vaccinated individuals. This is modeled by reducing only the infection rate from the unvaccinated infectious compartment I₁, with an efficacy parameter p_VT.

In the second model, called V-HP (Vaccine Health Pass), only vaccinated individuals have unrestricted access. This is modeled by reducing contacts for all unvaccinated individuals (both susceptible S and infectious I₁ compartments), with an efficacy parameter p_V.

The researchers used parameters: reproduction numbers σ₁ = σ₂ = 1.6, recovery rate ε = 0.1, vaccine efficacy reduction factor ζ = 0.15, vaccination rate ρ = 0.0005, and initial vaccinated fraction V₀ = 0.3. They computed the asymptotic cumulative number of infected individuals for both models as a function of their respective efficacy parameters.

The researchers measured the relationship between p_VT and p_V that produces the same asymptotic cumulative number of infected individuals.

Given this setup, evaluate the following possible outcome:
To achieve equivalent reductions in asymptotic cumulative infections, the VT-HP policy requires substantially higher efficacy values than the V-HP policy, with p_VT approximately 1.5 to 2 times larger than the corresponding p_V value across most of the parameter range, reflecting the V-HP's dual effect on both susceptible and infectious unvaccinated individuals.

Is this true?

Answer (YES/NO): NO